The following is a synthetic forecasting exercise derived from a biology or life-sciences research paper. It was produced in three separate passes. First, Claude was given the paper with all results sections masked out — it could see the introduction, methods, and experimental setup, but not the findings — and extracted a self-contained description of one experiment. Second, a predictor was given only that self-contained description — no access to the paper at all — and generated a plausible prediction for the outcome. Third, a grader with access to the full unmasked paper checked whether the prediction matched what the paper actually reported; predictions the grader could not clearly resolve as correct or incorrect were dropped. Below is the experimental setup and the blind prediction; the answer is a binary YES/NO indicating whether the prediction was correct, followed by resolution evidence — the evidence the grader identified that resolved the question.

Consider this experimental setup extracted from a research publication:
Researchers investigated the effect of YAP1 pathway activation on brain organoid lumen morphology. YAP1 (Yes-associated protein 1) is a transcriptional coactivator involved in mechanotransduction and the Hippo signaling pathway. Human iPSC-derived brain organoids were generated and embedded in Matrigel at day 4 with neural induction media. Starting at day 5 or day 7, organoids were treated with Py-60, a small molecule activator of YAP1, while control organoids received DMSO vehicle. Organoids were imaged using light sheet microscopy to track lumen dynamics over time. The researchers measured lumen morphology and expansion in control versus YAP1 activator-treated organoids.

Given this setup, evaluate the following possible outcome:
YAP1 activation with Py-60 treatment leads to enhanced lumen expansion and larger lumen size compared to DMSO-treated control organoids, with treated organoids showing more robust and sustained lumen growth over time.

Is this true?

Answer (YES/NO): NO